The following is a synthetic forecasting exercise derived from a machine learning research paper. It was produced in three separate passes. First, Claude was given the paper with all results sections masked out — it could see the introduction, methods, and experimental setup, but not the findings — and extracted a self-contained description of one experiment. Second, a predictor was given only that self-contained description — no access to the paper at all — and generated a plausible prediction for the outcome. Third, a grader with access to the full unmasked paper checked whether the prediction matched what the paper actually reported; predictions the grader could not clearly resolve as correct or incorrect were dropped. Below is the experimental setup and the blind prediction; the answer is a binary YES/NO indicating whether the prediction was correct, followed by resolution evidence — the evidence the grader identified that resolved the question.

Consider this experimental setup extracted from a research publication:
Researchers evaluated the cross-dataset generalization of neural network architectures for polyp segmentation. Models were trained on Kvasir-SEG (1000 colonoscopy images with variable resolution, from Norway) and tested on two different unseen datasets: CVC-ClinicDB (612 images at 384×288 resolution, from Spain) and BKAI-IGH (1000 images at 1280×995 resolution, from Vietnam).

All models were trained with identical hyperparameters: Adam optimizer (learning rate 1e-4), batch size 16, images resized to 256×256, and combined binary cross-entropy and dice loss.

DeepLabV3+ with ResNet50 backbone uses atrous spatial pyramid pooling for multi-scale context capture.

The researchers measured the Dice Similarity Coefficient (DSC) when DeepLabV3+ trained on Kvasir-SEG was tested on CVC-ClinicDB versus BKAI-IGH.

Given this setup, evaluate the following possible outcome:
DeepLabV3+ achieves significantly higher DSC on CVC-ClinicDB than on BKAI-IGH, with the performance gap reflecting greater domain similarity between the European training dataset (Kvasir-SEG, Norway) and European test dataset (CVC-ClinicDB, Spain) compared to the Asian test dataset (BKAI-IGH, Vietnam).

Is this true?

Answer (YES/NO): YES